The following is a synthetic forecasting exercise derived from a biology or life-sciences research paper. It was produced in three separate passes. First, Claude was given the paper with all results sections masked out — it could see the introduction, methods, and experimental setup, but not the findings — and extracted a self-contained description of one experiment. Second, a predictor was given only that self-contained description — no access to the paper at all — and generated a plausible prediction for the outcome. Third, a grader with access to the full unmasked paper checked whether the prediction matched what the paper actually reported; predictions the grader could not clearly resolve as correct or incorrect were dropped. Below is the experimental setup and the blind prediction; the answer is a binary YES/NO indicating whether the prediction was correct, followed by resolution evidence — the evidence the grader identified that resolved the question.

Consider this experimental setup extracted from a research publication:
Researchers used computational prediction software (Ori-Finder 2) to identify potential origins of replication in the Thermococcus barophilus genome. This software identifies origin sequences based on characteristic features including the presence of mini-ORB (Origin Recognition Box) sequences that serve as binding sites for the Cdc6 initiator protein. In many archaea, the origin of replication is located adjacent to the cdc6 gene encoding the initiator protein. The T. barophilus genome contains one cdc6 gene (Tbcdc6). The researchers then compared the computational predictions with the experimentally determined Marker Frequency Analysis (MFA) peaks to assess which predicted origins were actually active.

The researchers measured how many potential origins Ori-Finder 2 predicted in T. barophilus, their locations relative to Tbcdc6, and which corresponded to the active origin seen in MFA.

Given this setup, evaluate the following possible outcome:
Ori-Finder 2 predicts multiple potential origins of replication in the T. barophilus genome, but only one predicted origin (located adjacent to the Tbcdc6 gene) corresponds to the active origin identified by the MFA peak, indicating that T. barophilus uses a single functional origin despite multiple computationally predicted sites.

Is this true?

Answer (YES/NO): YES